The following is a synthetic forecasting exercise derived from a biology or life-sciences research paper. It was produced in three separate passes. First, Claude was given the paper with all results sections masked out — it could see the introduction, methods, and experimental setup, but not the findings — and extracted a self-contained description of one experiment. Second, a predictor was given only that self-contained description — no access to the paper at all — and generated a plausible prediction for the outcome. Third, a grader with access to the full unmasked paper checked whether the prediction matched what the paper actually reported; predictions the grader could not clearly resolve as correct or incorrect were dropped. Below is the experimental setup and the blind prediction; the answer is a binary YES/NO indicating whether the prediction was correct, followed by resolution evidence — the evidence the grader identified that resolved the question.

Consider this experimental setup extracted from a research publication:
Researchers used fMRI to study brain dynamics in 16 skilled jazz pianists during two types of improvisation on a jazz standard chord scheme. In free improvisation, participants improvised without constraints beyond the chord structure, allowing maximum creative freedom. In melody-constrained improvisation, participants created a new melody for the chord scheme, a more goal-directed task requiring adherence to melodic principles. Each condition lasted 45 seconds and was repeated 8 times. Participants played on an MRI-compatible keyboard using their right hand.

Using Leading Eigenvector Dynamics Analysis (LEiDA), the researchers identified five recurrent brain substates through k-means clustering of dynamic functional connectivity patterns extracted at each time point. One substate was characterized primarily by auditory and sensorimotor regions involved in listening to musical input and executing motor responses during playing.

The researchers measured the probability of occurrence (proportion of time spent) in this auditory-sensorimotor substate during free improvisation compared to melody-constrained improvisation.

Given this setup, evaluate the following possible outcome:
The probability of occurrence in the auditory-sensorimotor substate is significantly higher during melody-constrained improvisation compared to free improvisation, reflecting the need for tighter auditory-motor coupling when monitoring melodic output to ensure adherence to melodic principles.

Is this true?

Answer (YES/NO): NO